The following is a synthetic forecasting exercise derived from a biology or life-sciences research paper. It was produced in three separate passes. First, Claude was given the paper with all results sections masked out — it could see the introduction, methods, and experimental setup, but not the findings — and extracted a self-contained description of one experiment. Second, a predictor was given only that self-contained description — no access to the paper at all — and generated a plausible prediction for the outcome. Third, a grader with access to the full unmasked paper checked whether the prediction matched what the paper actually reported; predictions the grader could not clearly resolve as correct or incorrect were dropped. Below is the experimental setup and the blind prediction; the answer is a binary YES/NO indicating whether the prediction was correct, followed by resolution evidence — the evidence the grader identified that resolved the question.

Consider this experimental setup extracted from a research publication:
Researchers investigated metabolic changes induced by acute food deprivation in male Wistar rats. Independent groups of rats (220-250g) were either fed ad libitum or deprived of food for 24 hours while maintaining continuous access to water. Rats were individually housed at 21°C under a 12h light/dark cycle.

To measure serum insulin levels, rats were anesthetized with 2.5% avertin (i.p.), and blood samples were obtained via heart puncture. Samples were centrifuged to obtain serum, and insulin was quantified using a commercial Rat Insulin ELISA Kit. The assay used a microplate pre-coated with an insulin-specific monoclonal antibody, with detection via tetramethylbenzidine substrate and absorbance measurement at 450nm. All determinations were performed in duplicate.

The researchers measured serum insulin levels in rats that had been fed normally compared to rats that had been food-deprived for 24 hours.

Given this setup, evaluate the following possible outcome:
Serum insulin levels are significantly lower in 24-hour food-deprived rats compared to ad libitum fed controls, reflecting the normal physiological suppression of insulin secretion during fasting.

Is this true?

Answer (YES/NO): YES